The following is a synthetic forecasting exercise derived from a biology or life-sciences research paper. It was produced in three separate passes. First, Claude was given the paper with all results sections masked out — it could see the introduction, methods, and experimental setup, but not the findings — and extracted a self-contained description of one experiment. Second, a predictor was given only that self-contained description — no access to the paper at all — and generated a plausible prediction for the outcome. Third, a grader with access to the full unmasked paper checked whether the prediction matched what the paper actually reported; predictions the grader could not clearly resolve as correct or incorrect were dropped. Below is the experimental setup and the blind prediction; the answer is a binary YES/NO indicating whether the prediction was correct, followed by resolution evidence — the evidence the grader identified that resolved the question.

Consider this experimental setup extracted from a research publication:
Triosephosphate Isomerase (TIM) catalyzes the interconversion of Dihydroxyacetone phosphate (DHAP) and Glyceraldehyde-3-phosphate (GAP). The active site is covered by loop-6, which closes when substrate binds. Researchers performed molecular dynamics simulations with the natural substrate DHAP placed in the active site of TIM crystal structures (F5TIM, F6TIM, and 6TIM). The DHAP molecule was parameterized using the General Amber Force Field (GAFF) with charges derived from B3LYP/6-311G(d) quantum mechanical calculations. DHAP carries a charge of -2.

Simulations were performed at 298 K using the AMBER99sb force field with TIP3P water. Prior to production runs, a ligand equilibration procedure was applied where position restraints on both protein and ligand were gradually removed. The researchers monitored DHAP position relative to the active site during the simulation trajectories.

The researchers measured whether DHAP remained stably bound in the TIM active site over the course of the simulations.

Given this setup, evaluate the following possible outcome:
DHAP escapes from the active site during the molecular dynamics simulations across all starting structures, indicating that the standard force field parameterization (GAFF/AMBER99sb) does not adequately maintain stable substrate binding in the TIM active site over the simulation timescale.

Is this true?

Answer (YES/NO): NO